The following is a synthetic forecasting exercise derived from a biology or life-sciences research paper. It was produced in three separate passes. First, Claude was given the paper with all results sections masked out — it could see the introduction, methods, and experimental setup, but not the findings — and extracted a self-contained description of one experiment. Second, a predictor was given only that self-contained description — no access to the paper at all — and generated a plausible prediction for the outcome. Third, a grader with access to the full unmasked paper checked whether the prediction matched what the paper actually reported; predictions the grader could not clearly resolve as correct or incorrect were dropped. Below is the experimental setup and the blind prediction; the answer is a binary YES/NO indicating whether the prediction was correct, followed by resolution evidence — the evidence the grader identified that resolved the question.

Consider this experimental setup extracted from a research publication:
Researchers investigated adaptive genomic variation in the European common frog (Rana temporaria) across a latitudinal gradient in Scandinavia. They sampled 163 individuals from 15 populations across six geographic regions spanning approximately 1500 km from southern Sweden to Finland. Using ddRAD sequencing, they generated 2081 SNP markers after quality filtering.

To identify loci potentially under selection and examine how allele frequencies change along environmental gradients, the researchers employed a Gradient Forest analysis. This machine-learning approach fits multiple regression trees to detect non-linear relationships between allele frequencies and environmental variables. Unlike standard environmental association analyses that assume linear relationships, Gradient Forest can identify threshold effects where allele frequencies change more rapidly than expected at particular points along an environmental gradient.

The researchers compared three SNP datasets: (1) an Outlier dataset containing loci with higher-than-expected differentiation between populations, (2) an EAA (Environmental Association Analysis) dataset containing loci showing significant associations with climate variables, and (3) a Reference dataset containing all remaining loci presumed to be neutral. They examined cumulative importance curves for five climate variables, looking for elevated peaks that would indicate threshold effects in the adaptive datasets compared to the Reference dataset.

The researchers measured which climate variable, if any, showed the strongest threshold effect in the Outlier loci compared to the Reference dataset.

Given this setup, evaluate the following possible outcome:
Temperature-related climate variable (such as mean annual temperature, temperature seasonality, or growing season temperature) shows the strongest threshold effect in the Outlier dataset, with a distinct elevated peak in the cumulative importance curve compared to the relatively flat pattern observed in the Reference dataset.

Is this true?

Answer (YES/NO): YES